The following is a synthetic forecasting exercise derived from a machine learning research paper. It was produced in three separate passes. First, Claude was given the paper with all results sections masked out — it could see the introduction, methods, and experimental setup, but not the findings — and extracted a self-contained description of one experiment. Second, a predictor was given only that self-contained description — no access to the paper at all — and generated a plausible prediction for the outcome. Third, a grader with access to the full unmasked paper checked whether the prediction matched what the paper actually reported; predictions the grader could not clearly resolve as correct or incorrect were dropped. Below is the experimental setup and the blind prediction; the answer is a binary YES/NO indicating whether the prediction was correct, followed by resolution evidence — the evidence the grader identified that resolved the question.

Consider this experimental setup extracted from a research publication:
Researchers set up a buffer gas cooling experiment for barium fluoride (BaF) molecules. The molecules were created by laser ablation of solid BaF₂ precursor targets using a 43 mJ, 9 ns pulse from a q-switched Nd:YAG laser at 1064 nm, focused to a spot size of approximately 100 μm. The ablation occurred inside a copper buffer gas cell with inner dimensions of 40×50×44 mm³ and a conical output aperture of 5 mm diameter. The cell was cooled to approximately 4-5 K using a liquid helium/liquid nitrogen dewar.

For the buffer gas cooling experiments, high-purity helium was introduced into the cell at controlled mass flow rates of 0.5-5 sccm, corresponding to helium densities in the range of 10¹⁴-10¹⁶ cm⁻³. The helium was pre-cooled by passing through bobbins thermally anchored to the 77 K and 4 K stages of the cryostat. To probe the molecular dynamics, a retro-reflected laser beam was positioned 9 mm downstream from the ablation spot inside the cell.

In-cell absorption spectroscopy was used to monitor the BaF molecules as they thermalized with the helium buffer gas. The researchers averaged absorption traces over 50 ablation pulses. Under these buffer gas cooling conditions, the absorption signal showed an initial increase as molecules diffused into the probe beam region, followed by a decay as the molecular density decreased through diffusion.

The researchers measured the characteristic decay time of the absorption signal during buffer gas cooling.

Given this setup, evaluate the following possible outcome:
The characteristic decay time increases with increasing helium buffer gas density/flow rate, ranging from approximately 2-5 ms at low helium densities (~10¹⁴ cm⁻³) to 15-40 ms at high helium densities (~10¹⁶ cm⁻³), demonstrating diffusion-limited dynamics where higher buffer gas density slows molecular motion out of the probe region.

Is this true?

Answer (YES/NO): NO